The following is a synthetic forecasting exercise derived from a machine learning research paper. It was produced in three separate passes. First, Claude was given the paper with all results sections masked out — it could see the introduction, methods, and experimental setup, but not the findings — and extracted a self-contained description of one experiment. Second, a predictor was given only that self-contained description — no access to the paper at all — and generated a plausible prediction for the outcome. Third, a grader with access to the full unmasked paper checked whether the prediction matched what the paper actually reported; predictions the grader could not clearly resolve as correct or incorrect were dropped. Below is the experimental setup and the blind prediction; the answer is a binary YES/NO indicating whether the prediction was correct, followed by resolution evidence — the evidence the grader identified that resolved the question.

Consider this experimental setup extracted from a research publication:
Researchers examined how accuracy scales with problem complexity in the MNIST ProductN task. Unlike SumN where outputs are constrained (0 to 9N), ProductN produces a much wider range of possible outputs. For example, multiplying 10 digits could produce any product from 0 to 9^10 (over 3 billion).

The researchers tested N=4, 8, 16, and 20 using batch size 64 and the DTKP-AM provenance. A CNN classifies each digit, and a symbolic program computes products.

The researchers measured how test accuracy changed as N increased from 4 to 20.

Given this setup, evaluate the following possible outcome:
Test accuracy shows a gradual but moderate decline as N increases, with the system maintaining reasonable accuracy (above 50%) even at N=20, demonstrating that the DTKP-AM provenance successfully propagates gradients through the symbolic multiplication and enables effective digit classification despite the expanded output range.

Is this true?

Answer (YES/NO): YES